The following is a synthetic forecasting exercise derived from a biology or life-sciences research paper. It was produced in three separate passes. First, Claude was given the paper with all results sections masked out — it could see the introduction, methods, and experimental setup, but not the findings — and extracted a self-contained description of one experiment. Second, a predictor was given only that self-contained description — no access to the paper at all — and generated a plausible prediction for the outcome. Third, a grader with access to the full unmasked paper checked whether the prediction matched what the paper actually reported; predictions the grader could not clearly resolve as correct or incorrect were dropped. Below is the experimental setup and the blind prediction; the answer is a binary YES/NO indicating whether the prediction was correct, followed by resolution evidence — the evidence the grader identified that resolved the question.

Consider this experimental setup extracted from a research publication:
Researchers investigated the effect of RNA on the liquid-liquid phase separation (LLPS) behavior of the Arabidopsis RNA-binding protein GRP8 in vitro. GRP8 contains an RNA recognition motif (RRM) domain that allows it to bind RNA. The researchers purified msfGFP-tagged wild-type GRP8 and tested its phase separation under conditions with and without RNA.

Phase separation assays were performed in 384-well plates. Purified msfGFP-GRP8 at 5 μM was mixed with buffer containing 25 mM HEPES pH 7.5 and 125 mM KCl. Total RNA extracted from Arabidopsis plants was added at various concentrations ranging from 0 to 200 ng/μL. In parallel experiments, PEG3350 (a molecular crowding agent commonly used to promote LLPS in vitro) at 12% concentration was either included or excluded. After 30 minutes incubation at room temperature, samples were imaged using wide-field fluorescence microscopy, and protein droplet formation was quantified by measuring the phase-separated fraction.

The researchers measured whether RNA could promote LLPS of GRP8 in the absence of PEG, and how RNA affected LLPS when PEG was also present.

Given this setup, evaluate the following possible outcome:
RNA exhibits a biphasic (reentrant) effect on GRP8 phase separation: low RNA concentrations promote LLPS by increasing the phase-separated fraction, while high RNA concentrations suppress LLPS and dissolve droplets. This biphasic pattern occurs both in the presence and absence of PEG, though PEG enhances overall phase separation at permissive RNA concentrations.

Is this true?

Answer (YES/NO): NO